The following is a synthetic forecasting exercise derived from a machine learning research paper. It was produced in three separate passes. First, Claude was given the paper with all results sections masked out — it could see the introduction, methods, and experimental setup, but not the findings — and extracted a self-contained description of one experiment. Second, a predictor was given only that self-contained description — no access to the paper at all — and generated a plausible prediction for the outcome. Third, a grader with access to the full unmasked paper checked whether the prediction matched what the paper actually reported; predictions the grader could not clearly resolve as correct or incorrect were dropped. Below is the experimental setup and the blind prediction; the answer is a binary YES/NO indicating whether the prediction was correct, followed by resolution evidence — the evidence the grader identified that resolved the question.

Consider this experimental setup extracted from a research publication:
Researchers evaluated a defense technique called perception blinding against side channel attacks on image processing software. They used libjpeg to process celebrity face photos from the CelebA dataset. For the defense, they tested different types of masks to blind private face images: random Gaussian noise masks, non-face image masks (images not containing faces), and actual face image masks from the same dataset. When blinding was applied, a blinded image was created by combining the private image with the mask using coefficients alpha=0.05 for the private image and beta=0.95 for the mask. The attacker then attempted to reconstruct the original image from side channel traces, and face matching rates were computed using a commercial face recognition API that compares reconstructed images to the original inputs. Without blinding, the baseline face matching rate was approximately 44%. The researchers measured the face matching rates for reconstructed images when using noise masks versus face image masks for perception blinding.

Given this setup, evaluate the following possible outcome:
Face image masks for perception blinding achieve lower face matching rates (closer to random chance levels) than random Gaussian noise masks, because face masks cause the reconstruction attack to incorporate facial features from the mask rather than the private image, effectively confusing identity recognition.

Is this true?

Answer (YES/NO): YES